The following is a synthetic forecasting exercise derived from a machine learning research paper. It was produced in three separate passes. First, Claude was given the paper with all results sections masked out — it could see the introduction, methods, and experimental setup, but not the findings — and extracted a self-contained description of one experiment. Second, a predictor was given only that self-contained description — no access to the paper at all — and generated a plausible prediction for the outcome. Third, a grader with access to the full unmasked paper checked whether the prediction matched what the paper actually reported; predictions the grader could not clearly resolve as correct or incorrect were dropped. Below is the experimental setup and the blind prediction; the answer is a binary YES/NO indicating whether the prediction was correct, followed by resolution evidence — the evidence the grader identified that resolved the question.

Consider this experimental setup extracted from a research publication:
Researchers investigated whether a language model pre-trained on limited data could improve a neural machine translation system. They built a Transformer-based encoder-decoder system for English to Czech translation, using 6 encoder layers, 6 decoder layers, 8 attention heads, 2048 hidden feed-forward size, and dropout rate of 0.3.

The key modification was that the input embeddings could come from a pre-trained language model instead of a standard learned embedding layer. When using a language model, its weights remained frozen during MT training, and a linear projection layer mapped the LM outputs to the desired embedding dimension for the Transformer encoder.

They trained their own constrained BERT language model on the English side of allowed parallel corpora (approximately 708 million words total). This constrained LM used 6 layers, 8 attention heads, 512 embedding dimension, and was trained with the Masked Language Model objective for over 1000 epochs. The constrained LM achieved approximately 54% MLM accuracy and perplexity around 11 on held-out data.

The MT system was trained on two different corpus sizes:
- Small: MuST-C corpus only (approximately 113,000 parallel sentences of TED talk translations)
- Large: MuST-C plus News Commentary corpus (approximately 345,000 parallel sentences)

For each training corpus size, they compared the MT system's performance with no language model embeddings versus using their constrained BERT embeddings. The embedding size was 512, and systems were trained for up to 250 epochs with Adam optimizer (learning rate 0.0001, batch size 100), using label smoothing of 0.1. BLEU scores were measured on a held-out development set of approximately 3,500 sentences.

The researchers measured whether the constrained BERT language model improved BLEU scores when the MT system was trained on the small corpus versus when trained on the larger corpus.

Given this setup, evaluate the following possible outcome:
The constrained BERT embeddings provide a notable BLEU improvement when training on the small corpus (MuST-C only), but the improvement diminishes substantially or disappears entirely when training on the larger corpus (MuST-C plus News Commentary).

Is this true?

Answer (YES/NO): YES